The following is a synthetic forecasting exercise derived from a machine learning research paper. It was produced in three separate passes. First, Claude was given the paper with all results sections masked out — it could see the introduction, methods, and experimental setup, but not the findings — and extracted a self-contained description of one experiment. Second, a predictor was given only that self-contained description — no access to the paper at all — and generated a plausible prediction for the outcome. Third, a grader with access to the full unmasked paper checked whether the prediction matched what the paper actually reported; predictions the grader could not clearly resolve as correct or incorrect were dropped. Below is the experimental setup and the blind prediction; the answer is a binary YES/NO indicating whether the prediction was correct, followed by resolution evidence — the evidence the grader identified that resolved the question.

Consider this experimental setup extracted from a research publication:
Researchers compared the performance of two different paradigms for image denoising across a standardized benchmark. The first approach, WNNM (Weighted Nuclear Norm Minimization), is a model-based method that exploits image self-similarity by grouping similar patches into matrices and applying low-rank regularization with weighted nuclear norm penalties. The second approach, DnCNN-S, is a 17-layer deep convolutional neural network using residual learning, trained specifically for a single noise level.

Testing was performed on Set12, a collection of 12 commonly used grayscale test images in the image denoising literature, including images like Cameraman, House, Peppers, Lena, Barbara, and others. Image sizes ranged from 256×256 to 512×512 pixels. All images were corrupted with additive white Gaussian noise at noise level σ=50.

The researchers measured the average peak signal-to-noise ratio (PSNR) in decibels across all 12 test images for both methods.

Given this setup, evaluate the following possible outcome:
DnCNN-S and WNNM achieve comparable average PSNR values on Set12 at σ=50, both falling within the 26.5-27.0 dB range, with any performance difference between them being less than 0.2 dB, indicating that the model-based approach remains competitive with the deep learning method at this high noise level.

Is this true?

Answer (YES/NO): NO